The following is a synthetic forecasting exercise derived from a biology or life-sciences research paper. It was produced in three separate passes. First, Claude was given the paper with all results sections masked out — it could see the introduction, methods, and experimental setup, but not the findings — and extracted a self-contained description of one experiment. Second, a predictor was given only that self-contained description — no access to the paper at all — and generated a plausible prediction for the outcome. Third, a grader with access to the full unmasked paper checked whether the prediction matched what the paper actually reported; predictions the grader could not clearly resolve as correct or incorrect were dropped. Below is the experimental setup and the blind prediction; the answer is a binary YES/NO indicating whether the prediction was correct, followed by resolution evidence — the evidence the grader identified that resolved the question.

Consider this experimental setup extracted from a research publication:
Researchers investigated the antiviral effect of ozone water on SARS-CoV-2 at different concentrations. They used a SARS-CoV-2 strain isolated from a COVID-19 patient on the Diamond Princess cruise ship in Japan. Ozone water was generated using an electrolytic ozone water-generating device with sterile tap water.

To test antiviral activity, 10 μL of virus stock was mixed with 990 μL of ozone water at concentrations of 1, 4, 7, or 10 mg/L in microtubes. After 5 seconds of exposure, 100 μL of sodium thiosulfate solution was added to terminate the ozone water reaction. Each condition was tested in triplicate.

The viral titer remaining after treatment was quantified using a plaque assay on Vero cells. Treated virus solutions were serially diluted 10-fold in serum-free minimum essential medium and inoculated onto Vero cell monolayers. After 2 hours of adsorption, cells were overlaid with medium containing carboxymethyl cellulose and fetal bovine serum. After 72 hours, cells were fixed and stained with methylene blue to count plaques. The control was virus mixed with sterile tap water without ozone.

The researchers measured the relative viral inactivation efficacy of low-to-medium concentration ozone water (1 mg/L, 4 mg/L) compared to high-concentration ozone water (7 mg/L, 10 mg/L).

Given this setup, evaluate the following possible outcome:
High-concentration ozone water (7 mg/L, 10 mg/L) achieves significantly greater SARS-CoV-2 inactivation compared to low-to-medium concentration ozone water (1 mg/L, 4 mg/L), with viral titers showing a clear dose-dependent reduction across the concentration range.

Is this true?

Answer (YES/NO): YES